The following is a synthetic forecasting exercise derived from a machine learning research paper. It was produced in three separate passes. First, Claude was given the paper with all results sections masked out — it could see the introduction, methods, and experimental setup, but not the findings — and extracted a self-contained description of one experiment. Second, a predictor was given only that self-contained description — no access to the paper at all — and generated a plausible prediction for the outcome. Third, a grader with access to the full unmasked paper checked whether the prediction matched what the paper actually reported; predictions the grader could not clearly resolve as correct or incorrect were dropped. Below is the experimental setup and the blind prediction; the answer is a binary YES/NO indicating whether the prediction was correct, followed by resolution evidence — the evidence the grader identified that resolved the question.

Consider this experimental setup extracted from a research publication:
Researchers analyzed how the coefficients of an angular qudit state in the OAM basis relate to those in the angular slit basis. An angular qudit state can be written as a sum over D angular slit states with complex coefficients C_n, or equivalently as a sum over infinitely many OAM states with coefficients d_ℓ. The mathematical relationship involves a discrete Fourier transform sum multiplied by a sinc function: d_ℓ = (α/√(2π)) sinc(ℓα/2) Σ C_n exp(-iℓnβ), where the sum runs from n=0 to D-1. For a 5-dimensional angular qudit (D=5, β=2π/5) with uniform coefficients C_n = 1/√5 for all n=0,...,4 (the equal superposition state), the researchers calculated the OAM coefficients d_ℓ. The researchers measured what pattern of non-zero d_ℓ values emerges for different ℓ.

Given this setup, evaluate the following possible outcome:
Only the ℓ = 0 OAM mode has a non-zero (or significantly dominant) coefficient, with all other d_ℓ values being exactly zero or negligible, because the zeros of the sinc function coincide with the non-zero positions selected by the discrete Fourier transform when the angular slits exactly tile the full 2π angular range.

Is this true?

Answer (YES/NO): NO